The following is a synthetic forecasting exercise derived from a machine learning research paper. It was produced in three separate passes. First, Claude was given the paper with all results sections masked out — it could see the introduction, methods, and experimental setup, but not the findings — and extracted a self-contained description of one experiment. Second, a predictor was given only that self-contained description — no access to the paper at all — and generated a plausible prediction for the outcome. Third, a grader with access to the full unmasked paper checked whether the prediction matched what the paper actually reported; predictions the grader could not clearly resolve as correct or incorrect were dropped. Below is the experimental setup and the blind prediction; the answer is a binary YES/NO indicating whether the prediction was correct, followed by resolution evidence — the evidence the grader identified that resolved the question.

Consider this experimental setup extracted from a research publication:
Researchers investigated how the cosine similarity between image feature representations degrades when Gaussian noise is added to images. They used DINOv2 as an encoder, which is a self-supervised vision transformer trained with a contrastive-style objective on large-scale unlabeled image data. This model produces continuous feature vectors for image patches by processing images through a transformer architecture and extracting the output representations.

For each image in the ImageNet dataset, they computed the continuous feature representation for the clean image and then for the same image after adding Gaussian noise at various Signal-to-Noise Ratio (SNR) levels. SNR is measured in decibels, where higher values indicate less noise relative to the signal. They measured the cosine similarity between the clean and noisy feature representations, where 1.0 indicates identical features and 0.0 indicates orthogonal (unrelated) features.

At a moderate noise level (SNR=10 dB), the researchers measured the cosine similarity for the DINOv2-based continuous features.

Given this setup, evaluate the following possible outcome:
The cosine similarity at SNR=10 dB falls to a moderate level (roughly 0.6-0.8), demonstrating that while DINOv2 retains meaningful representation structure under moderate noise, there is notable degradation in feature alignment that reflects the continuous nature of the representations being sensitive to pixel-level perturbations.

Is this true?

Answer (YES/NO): NO